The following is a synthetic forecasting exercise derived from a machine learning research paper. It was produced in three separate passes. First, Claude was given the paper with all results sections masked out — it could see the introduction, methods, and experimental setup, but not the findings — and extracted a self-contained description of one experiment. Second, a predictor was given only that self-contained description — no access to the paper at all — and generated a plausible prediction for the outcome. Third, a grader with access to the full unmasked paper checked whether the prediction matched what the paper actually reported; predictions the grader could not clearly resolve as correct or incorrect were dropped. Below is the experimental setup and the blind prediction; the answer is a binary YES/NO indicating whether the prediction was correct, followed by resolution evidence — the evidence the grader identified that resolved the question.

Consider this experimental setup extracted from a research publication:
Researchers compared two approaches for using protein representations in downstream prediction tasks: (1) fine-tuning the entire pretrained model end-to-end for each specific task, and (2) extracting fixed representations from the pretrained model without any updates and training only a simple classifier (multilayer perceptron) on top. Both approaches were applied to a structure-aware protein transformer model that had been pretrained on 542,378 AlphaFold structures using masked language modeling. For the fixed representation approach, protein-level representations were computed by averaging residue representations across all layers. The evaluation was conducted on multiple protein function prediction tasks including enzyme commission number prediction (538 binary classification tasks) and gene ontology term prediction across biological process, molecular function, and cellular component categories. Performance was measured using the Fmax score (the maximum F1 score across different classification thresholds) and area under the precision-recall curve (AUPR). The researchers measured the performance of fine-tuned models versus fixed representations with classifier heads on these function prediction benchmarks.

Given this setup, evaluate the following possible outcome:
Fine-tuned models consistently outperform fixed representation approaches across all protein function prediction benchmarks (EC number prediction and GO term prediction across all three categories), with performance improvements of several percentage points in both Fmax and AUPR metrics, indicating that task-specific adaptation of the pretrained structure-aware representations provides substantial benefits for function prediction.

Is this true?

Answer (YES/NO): NO